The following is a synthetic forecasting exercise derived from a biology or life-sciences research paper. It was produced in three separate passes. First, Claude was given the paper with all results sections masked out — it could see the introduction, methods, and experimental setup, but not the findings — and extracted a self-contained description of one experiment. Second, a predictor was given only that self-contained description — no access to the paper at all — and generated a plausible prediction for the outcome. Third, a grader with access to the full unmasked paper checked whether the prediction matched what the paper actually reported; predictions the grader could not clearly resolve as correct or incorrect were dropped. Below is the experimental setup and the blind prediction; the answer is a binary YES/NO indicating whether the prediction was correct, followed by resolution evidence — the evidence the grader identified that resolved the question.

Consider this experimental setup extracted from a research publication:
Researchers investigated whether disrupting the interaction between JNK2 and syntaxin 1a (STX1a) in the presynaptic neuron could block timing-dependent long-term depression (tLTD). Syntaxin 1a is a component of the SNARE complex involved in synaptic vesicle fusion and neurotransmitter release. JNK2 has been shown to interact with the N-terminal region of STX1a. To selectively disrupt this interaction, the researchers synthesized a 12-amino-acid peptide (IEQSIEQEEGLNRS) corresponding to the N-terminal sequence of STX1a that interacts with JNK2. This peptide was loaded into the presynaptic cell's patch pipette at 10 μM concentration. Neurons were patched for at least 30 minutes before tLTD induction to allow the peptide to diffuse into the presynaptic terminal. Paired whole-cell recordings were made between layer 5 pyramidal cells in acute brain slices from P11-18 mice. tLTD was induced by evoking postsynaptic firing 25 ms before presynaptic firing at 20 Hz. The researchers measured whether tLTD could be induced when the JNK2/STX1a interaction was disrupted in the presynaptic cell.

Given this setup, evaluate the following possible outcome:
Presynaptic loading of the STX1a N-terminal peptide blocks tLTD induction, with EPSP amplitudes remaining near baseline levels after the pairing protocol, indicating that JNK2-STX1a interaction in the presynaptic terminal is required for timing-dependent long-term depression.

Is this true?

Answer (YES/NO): YES